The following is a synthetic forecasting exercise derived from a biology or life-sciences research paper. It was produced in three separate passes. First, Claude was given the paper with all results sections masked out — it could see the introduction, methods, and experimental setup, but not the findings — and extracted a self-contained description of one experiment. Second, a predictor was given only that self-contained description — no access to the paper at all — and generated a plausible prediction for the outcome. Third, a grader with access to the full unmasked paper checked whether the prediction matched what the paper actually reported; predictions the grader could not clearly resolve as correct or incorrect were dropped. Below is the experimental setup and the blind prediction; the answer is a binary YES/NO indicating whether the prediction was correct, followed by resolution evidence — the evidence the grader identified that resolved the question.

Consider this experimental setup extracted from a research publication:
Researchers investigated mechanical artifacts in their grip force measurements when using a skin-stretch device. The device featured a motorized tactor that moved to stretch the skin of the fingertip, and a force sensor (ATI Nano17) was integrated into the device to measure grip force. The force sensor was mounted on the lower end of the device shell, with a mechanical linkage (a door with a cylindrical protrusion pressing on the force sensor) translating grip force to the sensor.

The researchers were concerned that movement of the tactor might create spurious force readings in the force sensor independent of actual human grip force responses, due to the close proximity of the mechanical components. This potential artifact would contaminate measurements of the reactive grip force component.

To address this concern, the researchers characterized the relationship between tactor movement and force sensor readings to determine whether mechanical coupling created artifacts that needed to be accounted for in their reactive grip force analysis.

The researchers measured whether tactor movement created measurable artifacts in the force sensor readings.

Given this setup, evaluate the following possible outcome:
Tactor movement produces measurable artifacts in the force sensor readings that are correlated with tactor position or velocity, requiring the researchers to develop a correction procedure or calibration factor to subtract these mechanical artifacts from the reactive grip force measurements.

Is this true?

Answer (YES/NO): YES